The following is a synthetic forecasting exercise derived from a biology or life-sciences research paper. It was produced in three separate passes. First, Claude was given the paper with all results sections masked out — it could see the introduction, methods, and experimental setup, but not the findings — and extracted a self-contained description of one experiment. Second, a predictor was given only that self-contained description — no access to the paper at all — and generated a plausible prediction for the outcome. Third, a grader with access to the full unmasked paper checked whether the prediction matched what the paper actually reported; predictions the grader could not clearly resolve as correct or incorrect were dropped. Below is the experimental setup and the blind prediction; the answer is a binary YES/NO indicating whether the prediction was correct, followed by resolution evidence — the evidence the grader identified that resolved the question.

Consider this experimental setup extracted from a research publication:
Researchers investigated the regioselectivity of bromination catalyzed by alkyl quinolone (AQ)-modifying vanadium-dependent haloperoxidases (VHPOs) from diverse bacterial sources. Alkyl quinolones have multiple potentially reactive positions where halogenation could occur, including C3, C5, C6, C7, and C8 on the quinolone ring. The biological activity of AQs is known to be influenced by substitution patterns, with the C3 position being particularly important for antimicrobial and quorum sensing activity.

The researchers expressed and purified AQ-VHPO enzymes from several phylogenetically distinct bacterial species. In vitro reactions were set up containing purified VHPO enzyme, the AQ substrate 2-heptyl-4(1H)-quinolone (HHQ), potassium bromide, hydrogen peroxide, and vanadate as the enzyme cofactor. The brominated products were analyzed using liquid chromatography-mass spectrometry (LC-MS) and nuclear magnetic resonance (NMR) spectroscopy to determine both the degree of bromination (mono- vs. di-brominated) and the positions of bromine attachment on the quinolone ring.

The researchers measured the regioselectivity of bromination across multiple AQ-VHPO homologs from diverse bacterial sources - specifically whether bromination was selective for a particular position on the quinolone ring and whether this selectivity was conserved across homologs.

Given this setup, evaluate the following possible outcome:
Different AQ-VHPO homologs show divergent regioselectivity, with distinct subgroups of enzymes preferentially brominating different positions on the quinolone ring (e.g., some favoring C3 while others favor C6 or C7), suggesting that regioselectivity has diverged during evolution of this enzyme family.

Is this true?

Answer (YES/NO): NO